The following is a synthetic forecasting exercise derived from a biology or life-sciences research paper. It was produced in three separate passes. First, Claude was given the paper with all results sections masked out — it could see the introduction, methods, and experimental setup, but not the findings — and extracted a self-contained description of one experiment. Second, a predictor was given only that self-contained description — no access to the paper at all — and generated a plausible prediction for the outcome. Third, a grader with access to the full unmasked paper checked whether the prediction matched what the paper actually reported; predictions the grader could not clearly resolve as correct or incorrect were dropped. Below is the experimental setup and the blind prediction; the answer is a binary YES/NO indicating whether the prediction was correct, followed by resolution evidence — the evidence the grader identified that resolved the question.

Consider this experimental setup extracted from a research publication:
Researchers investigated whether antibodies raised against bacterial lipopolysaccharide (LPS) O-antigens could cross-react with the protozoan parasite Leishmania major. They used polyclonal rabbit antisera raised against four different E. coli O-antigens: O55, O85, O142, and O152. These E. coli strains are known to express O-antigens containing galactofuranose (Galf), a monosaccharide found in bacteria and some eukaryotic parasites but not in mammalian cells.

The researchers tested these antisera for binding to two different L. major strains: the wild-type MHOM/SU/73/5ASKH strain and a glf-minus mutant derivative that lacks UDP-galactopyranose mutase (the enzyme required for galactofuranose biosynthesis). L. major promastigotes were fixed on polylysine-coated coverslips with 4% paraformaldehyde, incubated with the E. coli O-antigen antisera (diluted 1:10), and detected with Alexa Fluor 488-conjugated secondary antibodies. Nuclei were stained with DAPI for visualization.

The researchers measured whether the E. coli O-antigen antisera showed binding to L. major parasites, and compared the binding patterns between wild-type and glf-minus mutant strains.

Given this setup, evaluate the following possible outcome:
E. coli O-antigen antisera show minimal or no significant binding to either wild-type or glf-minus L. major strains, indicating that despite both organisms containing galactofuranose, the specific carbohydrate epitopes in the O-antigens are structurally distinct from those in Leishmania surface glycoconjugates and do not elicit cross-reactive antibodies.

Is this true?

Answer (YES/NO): NO